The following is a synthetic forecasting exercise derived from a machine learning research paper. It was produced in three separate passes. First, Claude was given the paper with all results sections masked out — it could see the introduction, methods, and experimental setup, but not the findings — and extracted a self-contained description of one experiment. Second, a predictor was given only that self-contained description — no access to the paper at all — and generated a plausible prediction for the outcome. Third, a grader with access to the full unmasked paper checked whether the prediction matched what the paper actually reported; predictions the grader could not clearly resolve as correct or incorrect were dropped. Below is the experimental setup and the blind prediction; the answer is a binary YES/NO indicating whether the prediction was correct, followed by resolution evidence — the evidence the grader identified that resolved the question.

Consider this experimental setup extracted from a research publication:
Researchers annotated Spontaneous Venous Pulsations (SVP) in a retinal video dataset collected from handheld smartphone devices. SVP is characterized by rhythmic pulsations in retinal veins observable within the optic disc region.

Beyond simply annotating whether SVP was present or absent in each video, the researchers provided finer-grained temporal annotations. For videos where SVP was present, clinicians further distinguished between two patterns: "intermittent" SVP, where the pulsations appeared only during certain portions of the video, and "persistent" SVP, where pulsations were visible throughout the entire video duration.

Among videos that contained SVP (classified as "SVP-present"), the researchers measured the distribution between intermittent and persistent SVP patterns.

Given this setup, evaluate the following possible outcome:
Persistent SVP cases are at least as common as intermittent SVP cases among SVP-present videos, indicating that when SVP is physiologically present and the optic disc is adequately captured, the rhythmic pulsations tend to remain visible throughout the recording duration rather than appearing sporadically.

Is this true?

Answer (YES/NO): YES